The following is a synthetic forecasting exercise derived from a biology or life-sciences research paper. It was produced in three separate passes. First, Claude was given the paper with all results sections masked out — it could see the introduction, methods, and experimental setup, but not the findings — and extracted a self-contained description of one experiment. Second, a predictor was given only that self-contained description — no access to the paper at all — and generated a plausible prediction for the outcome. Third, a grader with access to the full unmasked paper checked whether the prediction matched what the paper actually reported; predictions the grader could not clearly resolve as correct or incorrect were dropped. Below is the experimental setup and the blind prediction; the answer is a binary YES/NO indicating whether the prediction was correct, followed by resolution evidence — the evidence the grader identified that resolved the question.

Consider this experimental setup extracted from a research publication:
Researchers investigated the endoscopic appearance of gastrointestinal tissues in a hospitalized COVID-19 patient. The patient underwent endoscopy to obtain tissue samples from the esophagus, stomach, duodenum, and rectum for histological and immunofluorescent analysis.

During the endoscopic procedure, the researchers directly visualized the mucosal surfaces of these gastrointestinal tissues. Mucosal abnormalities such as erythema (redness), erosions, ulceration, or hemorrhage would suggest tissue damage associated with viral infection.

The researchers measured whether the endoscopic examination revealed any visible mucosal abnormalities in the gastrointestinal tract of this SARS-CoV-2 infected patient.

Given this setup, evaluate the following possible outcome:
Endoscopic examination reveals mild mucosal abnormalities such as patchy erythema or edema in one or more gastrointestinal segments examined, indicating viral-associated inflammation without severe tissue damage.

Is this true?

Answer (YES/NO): NO